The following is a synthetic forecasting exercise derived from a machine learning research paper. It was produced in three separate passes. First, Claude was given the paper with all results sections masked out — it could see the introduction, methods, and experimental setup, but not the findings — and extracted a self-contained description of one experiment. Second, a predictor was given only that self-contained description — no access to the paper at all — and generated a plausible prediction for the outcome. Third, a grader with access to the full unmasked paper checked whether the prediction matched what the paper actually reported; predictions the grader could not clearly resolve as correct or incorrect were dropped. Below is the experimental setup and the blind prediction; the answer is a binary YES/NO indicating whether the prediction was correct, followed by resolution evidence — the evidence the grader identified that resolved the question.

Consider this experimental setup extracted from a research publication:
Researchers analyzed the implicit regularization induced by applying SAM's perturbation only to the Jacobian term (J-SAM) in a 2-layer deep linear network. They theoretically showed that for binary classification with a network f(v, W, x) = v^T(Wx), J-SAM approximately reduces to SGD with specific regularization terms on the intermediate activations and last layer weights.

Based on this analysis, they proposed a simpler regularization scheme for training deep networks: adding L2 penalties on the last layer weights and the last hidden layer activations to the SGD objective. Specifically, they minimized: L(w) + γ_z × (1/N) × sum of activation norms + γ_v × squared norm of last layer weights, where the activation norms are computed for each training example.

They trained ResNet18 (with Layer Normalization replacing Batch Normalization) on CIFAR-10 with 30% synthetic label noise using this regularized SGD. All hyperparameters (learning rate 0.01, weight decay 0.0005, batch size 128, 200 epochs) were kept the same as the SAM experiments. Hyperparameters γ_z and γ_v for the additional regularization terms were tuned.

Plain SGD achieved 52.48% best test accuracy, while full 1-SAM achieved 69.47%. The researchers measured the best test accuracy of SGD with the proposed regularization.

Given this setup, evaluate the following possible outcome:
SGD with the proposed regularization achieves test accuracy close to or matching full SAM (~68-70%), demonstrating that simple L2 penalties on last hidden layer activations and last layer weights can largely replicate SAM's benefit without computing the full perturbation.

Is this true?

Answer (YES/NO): NO